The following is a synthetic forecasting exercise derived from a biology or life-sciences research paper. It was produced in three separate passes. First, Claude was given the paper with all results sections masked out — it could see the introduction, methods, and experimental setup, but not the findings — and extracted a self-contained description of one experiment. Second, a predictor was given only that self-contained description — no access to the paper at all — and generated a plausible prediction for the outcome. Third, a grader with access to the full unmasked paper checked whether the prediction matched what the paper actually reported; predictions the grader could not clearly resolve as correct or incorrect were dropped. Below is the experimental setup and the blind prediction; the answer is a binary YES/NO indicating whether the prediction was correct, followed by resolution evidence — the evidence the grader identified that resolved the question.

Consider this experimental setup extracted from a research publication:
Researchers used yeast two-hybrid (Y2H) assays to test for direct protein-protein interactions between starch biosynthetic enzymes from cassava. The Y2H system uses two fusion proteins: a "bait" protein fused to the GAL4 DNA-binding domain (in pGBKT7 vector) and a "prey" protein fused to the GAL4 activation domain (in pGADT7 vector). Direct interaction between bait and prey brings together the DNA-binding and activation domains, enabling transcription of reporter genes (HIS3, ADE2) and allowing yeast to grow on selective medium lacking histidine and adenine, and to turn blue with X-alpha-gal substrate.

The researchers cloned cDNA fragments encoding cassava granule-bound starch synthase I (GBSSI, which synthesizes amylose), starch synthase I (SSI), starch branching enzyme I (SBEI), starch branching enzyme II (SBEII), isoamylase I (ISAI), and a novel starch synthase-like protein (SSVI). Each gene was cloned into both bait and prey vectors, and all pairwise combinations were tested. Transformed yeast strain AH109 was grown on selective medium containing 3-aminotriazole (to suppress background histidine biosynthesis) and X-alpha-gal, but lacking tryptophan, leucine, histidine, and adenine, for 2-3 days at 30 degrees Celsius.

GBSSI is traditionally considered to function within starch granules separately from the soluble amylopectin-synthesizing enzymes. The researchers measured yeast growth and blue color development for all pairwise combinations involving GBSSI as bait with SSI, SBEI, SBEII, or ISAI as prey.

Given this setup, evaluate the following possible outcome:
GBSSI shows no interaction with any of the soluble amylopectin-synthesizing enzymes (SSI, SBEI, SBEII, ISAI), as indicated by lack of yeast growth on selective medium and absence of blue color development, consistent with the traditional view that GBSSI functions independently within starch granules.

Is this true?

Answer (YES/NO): NO